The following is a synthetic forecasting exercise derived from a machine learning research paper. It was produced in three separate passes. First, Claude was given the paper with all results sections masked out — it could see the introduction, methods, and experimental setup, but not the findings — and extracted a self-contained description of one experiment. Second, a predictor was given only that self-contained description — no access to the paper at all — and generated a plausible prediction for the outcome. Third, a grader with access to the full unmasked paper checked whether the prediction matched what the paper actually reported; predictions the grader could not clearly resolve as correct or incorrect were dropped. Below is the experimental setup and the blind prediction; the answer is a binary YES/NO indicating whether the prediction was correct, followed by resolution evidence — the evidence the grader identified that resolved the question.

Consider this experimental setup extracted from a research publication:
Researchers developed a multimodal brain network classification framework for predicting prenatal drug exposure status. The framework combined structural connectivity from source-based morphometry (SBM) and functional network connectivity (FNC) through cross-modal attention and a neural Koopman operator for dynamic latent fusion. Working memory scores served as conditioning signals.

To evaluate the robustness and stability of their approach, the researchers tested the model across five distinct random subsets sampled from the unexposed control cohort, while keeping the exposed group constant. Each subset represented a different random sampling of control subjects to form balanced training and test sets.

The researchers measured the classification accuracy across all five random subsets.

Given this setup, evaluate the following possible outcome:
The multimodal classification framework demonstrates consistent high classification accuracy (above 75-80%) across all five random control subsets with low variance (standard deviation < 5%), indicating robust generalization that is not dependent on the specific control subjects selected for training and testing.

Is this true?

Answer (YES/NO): YES